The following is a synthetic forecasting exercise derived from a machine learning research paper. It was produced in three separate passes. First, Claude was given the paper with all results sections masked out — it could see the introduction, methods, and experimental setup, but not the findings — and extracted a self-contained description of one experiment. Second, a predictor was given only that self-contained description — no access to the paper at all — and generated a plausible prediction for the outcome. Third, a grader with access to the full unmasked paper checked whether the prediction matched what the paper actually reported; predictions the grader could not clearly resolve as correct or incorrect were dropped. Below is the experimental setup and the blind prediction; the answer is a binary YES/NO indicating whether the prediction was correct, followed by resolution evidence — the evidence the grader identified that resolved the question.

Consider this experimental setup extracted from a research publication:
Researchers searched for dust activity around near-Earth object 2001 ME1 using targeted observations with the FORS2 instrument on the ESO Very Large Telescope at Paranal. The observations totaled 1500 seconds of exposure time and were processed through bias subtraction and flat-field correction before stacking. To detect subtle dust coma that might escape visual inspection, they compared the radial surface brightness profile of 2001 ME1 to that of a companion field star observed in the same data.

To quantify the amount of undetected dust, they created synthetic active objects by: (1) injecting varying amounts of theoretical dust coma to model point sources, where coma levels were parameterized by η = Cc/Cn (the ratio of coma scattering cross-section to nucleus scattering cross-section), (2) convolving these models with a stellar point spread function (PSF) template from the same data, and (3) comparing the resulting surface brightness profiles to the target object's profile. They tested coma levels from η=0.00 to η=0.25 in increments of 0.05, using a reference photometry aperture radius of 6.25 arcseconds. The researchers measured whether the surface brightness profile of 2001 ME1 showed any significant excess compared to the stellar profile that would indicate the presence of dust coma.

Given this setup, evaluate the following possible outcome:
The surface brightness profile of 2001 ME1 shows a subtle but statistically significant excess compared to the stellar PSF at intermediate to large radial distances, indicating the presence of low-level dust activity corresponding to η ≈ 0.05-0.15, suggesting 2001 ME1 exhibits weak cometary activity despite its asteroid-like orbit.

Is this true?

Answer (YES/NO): NO